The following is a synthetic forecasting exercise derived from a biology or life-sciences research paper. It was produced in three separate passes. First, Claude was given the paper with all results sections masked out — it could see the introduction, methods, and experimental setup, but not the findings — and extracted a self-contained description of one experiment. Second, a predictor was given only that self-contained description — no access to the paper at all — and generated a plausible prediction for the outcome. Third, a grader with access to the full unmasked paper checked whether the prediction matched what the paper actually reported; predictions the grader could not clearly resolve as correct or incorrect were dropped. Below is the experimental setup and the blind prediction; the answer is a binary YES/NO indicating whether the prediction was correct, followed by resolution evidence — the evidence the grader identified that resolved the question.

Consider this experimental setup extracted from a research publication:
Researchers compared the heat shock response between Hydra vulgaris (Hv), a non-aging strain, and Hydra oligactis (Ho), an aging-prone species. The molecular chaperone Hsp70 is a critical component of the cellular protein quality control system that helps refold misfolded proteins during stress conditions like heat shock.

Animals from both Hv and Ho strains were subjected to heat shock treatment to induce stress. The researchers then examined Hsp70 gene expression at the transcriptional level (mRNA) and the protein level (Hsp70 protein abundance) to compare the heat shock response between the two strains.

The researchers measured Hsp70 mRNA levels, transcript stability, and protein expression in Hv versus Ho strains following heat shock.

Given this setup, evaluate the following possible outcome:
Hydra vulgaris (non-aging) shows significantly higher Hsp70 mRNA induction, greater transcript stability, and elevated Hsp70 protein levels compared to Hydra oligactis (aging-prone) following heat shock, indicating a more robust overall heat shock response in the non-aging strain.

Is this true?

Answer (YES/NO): NO